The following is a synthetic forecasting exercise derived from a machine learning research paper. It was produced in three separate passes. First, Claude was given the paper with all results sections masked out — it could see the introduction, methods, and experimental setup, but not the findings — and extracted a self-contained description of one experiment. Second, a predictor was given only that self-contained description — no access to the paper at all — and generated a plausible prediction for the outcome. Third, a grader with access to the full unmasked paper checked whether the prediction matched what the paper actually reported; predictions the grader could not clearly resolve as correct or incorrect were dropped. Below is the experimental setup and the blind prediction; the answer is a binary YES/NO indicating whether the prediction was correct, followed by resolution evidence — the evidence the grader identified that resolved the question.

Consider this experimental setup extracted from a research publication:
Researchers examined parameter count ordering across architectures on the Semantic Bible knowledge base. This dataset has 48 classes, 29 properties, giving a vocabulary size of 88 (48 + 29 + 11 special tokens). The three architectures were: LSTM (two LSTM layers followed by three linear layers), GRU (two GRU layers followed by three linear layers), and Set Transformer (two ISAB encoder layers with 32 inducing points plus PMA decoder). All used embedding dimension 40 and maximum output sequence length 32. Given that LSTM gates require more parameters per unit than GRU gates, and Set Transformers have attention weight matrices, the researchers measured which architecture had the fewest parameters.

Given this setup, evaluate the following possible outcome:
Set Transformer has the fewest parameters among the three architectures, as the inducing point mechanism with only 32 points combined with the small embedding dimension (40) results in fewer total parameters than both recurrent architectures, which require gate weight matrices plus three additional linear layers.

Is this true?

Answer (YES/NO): NO